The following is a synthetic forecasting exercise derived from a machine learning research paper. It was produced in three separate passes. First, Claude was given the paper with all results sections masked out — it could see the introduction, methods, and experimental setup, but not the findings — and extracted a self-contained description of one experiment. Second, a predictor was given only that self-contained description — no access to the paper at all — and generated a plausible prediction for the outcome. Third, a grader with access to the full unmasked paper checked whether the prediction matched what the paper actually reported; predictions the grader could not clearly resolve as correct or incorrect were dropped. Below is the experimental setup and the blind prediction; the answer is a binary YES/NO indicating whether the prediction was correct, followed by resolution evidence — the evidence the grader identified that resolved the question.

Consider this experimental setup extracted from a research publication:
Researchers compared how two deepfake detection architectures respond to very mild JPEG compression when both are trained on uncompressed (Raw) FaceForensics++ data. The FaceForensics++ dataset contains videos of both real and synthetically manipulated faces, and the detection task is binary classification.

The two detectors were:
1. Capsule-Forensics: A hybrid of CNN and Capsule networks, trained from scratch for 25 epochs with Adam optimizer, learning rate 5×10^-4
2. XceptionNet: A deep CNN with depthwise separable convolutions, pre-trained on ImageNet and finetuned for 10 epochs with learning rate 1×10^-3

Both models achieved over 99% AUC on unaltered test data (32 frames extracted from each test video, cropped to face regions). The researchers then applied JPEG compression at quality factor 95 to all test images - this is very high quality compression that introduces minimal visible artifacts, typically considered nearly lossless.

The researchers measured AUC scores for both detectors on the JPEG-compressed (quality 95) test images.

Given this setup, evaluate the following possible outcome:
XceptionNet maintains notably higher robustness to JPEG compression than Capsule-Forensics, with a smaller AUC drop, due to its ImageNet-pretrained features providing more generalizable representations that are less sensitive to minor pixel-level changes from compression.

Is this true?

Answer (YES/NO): NO